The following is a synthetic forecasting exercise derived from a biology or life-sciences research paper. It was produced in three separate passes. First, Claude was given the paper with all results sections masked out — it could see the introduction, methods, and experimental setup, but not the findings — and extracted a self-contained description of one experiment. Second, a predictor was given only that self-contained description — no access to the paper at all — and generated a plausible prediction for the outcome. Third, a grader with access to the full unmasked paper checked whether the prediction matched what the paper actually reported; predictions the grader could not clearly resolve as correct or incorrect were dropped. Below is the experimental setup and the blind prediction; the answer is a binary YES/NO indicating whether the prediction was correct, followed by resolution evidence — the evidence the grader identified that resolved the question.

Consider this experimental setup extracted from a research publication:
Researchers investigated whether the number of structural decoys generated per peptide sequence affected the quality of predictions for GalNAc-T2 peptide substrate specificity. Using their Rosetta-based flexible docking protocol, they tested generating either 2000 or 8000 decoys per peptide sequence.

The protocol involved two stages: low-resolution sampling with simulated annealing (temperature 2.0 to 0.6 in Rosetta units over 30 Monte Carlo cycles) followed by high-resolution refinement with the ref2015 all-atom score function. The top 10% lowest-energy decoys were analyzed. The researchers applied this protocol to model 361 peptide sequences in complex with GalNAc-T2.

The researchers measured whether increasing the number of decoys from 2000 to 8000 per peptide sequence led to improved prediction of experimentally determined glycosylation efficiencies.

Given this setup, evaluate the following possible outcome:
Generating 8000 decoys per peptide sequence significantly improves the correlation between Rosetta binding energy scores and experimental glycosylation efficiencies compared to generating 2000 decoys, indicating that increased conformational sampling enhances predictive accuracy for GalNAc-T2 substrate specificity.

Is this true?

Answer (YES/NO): NO